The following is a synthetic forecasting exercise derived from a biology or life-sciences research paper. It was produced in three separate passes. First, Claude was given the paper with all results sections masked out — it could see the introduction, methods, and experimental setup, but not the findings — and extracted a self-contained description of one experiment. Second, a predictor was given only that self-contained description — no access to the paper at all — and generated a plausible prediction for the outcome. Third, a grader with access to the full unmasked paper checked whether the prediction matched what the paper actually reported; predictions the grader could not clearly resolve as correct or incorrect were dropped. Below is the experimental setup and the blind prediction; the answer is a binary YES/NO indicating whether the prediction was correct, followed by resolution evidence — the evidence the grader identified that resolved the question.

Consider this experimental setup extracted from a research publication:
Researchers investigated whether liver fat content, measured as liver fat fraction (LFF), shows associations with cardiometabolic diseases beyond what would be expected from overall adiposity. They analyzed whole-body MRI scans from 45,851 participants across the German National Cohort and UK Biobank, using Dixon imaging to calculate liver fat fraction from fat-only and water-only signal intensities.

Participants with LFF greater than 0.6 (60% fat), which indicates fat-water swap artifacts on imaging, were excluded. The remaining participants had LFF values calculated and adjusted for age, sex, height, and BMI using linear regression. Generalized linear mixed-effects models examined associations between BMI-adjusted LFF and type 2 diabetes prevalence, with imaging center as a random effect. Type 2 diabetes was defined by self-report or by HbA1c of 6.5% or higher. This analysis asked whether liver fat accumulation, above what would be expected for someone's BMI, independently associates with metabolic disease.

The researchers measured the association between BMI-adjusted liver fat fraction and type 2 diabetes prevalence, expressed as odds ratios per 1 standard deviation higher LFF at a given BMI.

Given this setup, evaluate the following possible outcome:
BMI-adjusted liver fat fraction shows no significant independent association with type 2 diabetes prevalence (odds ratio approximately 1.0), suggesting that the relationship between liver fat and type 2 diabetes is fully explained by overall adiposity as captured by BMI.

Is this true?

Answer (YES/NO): NO